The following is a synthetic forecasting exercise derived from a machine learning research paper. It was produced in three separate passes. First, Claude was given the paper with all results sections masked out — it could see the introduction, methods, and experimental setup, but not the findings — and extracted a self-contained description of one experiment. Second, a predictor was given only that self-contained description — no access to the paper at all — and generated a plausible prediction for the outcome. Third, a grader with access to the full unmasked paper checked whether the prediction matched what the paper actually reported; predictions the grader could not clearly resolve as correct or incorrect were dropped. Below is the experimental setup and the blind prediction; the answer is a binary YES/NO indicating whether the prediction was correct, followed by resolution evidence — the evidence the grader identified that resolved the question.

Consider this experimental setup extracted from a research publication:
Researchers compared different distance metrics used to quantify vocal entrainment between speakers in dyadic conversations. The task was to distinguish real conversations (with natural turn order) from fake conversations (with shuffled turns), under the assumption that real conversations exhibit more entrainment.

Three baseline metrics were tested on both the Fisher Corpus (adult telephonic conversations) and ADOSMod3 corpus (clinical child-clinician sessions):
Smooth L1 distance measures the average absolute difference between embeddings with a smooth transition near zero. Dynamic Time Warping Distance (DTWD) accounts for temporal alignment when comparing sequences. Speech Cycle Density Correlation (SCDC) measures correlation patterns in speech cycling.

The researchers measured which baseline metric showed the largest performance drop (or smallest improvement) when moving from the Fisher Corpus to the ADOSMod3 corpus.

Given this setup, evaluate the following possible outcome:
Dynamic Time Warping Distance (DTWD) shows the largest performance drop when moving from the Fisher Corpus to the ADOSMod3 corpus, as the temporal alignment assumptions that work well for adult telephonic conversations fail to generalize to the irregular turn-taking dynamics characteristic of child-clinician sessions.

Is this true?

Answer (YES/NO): YES